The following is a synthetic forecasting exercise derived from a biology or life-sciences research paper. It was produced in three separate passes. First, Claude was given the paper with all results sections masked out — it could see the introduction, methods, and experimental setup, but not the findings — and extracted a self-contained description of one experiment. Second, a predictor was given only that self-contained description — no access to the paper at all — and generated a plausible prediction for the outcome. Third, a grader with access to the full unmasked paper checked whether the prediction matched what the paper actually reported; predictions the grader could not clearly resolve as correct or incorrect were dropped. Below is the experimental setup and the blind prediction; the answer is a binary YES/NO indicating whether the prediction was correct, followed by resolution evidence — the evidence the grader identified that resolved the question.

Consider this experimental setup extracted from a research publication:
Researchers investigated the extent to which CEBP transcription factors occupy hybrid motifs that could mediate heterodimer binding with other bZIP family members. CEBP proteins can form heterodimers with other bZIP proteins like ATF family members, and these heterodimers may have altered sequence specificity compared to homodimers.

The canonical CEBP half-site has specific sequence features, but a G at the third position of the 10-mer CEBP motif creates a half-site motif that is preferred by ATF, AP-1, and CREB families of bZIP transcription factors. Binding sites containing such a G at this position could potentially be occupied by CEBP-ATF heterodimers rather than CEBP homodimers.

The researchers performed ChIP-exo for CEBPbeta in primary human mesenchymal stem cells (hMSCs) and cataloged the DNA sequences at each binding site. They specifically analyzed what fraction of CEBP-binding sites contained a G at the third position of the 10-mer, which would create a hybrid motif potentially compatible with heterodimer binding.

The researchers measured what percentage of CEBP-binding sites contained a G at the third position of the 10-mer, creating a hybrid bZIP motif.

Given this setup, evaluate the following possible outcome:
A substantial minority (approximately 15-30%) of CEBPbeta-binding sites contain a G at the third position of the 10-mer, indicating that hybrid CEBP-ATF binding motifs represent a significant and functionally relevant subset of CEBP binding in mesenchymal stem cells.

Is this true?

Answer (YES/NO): NO